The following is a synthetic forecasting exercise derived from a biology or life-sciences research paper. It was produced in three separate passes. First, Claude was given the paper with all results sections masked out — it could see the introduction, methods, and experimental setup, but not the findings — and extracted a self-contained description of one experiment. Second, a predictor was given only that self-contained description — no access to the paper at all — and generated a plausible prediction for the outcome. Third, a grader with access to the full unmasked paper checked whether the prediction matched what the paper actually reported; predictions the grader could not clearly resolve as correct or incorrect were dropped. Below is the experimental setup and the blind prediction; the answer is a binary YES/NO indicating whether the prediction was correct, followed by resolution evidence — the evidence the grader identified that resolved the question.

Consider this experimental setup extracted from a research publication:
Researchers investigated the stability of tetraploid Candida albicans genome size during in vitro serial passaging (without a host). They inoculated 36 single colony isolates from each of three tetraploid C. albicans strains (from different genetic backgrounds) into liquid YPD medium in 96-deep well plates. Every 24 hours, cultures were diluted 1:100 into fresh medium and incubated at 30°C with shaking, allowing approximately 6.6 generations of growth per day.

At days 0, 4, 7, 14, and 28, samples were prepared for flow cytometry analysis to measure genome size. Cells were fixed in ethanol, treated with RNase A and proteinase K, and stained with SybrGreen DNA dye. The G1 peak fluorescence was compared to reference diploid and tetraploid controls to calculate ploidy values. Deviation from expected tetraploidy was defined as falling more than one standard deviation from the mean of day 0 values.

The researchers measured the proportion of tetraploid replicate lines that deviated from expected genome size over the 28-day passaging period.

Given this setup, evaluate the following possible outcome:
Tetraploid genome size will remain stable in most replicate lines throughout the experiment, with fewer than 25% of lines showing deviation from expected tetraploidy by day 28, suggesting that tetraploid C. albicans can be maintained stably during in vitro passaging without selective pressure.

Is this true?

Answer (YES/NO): NO